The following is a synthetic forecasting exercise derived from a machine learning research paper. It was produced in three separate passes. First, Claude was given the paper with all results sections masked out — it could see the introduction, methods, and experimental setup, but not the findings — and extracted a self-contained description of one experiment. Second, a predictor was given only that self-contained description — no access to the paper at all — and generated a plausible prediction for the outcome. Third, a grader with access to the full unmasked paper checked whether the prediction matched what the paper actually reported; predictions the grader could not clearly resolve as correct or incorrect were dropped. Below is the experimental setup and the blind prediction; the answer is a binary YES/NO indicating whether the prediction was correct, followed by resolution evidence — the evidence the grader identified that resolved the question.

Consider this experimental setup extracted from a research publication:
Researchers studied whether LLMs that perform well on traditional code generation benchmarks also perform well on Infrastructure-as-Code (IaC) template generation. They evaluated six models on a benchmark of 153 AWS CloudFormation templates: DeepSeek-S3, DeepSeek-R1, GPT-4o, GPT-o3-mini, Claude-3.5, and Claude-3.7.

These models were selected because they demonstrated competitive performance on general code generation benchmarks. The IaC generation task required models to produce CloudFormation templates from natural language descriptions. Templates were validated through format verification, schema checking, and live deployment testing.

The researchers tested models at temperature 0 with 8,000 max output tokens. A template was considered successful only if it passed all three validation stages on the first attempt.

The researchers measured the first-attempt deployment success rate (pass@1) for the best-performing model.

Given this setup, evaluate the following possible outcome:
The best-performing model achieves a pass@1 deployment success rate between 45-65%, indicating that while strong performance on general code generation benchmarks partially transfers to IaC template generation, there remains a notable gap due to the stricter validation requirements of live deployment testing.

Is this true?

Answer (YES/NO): NO